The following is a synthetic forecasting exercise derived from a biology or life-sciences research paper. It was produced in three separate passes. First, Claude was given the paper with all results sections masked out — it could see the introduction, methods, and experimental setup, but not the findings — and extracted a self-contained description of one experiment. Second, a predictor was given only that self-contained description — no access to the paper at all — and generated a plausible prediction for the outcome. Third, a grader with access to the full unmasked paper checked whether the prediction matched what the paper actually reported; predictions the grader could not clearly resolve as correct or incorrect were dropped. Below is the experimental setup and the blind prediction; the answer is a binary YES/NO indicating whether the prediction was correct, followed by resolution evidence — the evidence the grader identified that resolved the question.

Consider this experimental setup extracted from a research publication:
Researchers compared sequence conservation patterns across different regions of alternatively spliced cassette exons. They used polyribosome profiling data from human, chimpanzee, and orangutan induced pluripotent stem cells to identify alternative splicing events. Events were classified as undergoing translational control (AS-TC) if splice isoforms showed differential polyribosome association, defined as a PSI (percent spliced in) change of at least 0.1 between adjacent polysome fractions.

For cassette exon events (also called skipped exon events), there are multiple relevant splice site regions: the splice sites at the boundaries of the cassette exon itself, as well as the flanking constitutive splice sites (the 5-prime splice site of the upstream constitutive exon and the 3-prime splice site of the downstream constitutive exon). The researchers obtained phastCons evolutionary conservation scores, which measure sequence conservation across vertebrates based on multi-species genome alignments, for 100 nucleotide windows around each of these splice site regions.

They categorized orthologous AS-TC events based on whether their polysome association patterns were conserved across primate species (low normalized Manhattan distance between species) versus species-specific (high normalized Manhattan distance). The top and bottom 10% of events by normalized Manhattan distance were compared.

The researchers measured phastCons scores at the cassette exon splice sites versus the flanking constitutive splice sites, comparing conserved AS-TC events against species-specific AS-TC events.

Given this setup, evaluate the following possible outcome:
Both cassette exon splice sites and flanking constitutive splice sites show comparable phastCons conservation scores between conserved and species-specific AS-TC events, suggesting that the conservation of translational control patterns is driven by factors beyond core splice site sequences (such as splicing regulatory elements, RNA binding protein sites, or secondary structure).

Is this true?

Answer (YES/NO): NO